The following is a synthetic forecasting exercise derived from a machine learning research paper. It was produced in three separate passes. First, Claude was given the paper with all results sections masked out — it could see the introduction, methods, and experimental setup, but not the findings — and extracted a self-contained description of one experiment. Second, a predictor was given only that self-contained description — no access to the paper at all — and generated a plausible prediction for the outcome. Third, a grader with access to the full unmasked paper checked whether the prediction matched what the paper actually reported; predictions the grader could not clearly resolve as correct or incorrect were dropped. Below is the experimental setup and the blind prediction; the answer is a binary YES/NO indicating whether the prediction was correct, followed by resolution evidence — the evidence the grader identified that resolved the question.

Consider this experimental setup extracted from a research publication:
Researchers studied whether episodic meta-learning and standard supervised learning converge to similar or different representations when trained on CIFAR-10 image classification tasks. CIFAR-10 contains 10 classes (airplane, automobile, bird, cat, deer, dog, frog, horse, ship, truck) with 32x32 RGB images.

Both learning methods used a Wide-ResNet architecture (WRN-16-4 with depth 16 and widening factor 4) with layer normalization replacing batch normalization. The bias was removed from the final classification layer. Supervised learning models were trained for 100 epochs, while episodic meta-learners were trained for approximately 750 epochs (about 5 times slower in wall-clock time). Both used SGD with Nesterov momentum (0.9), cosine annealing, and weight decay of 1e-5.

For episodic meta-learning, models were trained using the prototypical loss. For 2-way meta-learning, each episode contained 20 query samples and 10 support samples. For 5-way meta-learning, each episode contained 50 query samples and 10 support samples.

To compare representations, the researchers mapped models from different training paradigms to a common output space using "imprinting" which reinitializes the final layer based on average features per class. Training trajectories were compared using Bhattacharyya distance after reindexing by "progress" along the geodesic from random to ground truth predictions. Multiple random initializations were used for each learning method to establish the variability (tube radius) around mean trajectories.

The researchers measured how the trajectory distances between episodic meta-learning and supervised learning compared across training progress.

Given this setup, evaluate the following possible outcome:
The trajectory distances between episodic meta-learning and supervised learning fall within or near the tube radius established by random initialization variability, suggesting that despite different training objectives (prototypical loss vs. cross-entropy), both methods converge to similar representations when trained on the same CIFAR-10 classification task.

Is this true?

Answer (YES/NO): YES